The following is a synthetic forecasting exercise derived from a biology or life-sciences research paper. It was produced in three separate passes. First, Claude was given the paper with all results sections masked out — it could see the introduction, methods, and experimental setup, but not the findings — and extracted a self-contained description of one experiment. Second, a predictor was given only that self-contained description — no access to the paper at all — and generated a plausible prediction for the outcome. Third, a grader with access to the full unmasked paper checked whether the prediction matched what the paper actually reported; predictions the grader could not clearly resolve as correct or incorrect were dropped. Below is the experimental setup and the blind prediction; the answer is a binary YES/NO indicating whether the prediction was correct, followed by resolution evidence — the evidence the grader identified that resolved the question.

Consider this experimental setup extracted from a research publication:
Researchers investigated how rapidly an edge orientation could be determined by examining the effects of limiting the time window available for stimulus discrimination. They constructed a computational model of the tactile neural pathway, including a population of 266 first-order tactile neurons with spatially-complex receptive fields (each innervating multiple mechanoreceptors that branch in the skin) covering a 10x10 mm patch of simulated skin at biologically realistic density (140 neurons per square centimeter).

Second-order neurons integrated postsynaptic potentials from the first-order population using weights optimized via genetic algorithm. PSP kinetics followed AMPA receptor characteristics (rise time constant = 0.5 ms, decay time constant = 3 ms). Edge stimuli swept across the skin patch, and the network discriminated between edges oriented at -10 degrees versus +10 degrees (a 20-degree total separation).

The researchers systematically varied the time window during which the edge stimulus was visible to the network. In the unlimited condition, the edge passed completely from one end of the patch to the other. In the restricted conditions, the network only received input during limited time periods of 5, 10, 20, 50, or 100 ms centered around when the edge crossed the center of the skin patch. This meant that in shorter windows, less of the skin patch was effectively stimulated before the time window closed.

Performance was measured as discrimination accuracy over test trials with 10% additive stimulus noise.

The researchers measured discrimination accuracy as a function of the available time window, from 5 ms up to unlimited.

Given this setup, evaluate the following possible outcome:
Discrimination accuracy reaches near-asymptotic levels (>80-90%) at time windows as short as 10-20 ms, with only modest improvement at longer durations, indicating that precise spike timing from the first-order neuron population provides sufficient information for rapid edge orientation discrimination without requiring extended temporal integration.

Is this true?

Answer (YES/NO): NO